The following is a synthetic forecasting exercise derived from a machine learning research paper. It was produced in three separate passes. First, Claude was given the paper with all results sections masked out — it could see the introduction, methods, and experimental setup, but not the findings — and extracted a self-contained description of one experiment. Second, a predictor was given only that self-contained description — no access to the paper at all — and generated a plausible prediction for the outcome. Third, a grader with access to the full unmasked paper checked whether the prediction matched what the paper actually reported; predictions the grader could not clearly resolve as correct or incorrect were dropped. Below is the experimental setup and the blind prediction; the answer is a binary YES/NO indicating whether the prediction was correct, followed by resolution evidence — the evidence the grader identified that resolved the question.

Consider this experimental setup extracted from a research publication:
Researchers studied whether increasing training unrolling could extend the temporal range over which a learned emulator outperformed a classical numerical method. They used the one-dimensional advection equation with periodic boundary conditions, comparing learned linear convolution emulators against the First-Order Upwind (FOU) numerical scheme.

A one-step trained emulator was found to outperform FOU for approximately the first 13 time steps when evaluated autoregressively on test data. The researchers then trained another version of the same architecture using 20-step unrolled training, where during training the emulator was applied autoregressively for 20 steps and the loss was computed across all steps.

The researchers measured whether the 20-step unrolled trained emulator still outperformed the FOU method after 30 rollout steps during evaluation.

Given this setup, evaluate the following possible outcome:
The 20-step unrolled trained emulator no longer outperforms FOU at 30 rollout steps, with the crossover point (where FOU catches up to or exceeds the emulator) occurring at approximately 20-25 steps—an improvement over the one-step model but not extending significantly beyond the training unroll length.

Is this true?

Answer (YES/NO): NO